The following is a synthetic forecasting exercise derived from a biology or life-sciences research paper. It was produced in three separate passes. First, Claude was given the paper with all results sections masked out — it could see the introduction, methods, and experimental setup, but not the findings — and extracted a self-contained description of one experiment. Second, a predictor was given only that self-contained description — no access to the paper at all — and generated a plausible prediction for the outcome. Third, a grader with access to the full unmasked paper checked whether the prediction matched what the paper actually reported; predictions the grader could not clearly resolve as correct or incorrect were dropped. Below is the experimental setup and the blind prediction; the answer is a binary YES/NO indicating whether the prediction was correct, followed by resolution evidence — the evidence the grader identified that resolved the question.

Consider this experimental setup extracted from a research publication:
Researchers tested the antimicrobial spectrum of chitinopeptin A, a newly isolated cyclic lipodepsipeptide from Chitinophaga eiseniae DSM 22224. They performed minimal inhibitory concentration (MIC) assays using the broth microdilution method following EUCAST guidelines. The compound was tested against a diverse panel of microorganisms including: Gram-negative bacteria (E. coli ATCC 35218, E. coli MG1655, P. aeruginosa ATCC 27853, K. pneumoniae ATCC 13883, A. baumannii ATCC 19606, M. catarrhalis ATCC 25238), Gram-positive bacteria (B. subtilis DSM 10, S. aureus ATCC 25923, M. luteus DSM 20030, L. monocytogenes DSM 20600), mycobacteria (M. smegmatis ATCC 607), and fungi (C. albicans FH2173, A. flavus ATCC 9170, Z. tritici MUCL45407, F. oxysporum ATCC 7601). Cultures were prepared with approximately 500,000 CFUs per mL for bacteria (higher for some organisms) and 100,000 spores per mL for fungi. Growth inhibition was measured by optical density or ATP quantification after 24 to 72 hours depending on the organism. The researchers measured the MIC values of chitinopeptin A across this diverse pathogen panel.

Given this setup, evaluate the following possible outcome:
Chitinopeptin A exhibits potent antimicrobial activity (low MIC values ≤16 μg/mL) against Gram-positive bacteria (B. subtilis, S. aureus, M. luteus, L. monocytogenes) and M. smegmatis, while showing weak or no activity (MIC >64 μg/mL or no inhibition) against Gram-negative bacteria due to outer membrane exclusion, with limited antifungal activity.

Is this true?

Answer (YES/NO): NO